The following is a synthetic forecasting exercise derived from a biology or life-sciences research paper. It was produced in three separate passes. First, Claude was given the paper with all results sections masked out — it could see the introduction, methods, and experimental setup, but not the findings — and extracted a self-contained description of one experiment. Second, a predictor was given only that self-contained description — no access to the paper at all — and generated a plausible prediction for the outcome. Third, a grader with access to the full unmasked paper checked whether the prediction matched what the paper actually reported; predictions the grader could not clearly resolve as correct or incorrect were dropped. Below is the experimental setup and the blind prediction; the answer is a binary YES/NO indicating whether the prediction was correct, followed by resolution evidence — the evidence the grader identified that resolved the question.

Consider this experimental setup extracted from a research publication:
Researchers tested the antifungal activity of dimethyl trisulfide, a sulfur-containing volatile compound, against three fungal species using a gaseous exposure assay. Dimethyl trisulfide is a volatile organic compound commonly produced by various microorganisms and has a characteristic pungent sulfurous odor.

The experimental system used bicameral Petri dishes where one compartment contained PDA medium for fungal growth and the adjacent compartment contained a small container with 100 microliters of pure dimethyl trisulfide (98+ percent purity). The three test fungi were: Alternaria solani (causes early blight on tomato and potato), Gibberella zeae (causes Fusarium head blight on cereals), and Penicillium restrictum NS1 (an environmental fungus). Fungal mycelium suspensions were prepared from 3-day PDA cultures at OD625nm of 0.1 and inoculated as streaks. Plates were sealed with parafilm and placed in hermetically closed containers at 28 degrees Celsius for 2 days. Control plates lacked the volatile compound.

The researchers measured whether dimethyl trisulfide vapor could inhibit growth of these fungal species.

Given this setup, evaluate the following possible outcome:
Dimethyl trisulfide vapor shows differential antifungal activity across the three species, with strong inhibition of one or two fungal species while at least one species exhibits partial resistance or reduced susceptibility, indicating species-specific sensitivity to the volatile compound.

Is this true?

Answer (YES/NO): NO